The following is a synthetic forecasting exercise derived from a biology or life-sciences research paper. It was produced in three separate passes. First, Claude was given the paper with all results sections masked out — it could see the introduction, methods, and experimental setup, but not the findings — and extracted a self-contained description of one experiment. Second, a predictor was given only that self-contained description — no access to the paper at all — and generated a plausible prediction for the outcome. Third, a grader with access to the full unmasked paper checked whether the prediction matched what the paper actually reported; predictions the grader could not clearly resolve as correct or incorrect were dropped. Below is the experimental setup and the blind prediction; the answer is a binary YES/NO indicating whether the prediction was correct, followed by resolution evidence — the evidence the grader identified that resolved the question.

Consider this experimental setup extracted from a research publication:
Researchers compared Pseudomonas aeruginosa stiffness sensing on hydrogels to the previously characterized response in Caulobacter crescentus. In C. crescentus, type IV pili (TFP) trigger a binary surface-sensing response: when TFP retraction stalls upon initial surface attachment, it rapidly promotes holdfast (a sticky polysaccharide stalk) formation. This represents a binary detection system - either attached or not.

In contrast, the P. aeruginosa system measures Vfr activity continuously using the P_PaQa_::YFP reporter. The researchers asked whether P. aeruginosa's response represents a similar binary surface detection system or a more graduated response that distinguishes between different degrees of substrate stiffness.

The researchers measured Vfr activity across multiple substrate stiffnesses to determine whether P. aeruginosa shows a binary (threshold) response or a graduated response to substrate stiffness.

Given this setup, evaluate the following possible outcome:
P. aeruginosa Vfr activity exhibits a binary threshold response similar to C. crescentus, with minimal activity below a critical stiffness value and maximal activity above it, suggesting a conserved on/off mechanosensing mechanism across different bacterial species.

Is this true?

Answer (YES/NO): NO